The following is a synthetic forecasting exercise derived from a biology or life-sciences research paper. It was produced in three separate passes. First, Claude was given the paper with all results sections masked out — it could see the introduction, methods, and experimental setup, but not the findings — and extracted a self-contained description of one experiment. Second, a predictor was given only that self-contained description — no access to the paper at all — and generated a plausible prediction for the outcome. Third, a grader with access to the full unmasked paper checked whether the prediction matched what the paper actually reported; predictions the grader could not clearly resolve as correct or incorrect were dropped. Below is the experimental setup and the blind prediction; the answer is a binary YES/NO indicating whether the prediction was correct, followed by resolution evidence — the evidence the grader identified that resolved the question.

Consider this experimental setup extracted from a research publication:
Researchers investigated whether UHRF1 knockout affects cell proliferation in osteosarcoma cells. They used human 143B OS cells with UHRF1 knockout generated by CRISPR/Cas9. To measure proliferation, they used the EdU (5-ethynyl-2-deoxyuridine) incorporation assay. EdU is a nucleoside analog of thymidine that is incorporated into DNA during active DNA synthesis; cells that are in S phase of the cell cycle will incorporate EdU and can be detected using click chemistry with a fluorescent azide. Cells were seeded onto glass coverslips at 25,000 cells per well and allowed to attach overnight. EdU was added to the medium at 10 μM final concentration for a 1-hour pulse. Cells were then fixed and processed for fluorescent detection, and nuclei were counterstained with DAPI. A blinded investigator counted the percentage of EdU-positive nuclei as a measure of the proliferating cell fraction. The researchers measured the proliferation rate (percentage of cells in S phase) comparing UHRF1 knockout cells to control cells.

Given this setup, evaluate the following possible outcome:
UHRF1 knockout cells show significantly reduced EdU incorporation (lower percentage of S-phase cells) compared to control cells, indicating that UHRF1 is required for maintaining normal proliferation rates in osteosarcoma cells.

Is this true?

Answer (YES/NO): YES